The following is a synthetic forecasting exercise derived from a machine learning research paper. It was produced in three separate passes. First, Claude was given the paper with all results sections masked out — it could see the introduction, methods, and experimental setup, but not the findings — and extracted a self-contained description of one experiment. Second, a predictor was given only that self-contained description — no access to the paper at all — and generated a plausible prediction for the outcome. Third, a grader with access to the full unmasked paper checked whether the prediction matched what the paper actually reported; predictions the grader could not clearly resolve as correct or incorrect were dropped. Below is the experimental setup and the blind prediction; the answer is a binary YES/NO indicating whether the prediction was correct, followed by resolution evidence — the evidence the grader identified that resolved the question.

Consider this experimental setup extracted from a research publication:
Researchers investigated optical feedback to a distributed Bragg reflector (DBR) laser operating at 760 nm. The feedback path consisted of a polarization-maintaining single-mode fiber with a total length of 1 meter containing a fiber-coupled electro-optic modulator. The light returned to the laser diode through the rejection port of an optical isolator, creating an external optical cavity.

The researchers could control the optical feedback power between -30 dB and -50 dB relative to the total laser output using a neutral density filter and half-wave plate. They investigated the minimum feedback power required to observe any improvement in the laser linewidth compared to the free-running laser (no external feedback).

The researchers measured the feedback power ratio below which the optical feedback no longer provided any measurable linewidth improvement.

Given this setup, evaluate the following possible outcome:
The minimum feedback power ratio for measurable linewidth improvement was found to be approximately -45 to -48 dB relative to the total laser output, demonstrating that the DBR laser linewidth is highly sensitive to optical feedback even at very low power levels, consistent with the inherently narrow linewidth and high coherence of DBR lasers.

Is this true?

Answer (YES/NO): NO